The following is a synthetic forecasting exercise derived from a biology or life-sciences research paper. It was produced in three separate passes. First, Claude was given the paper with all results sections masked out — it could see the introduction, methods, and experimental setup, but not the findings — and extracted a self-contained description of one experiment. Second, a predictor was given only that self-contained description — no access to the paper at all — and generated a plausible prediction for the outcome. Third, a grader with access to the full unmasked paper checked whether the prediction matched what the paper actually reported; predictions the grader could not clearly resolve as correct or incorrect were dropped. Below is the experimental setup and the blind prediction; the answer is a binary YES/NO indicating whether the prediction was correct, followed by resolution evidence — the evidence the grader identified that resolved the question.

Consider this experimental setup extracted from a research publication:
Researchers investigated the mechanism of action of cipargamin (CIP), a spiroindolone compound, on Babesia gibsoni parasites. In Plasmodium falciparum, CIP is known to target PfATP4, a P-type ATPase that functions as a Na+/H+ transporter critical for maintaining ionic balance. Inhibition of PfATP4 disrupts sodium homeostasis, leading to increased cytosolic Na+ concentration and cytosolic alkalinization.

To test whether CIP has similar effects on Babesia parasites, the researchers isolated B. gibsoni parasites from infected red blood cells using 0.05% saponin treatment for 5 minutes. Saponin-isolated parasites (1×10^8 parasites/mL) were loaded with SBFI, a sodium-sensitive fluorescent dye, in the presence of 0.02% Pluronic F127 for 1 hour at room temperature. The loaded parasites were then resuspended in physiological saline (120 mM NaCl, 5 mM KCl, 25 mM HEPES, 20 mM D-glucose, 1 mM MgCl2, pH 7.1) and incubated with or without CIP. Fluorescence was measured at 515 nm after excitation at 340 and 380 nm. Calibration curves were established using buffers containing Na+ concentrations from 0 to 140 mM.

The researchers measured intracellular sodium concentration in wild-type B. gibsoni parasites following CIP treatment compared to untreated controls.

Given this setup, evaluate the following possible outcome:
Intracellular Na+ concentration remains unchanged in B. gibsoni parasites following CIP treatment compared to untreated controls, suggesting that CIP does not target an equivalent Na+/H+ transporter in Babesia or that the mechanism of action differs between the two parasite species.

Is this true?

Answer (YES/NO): NO